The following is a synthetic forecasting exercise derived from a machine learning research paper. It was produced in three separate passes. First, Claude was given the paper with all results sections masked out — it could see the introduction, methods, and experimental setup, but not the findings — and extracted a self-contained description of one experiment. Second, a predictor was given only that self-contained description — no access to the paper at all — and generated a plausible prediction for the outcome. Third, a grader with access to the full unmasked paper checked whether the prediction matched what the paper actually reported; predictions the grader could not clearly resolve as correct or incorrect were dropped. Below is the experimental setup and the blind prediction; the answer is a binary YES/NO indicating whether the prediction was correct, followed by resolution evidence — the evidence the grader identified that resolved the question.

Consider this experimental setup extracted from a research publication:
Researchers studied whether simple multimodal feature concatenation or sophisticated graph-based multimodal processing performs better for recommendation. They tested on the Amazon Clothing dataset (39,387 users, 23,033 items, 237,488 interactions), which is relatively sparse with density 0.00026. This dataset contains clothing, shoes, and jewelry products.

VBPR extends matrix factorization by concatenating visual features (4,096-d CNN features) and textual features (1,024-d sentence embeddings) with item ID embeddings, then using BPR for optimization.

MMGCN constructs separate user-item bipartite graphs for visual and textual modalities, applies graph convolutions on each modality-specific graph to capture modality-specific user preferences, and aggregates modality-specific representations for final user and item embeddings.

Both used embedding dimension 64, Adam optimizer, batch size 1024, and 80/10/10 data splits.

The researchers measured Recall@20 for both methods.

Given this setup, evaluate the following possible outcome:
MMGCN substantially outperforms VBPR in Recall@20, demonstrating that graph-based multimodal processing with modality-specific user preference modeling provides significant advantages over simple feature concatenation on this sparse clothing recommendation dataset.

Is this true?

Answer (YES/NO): NO